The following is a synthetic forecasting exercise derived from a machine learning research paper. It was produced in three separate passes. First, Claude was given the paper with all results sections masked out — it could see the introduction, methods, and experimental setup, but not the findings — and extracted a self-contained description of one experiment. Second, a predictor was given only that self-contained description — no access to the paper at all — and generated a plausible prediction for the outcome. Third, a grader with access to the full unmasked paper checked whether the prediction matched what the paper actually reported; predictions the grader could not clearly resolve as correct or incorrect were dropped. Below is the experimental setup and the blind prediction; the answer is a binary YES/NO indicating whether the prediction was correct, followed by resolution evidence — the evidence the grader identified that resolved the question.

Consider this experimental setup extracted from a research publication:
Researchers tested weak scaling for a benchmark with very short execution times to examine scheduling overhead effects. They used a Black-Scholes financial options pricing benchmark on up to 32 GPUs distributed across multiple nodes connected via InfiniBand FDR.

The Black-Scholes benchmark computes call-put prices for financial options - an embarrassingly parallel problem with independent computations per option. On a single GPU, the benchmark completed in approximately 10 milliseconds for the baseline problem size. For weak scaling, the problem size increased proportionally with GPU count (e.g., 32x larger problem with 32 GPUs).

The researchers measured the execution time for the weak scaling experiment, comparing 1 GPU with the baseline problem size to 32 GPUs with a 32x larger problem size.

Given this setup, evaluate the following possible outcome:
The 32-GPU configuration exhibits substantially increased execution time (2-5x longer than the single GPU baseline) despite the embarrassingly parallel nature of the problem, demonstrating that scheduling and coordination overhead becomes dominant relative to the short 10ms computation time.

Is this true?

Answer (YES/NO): NO